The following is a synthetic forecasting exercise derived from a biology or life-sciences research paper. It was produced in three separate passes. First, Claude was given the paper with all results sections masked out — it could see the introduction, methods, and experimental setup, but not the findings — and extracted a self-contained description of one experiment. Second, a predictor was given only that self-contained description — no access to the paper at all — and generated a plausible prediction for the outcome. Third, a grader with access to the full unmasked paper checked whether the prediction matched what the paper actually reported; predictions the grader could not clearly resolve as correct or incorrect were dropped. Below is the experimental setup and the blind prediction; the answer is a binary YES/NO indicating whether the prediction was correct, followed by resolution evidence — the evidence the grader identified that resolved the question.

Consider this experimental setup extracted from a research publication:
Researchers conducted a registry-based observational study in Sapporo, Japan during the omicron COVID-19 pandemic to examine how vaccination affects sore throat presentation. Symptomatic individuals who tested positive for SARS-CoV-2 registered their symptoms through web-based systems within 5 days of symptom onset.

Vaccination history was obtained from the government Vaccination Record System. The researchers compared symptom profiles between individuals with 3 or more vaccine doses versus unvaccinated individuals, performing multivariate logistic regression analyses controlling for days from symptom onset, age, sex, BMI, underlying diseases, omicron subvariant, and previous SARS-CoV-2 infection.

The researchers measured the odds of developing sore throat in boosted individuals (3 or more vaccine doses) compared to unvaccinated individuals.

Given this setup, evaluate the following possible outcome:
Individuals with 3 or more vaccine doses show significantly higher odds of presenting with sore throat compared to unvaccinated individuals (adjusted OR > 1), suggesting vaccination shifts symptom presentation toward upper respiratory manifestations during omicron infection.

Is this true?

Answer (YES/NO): YES